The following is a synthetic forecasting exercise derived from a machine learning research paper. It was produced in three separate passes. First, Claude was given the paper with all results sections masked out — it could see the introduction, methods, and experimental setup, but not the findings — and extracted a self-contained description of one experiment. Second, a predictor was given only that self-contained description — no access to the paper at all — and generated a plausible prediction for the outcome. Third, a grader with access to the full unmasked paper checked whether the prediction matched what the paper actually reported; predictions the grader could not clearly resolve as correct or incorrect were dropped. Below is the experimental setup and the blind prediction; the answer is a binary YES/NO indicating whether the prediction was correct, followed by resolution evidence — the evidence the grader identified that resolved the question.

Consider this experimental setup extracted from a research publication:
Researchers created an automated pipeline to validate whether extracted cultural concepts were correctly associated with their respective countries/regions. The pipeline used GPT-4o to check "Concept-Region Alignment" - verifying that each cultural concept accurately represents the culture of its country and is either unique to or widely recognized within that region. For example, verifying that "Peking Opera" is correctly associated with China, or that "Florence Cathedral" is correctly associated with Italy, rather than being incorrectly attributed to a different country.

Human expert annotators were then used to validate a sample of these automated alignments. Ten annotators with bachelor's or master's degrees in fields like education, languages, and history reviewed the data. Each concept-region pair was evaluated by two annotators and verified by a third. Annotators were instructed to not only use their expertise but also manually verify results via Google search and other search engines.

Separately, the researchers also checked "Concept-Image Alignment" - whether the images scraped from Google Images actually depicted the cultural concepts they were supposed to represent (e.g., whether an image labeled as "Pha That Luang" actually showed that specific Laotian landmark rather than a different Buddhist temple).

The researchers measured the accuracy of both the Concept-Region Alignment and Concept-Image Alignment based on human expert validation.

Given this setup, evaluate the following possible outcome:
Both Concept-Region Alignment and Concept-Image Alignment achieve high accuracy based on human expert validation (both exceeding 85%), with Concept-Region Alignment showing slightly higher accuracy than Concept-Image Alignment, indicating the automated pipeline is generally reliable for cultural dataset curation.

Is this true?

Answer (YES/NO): NO